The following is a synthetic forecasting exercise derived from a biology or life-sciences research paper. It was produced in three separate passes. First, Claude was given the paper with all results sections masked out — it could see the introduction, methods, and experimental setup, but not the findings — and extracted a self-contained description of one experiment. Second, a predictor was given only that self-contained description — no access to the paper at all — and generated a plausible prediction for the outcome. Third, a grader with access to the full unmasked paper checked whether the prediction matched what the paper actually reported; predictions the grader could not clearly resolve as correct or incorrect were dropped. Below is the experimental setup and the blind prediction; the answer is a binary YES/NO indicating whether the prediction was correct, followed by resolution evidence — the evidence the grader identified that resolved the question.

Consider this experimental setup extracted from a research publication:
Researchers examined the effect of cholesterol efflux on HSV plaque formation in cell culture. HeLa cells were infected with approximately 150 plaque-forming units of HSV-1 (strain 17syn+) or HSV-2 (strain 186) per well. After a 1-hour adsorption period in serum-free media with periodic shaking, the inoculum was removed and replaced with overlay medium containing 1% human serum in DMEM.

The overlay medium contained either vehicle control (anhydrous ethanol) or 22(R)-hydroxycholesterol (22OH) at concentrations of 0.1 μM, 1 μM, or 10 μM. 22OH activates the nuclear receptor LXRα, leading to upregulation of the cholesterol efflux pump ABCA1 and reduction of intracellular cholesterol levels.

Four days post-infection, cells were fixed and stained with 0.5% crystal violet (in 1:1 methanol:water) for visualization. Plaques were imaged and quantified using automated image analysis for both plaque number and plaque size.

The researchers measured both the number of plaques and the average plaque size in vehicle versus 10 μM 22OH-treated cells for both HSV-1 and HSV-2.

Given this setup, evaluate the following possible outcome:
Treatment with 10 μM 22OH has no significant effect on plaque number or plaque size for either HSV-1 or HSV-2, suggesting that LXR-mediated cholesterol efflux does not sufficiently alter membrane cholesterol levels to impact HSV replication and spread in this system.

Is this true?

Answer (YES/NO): NO